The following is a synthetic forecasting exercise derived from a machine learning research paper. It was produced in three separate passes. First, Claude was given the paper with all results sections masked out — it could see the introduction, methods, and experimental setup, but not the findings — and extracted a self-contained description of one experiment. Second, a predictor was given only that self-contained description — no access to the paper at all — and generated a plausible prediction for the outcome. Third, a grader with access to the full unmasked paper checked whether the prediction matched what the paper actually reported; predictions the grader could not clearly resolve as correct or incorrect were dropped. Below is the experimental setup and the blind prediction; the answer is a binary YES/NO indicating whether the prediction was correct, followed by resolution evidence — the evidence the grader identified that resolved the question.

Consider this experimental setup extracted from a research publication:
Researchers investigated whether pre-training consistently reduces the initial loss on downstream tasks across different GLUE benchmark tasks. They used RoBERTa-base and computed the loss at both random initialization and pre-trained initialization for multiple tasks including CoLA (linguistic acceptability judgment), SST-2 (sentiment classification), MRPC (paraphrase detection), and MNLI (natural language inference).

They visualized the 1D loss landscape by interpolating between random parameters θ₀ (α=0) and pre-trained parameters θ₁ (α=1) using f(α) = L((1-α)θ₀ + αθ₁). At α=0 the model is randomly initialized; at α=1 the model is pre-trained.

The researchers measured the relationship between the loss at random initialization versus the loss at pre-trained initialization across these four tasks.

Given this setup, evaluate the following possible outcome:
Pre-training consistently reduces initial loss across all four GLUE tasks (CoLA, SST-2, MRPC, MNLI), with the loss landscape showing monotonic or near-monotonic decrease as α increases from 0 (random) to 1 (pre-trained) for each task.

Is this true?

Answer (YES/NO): NO